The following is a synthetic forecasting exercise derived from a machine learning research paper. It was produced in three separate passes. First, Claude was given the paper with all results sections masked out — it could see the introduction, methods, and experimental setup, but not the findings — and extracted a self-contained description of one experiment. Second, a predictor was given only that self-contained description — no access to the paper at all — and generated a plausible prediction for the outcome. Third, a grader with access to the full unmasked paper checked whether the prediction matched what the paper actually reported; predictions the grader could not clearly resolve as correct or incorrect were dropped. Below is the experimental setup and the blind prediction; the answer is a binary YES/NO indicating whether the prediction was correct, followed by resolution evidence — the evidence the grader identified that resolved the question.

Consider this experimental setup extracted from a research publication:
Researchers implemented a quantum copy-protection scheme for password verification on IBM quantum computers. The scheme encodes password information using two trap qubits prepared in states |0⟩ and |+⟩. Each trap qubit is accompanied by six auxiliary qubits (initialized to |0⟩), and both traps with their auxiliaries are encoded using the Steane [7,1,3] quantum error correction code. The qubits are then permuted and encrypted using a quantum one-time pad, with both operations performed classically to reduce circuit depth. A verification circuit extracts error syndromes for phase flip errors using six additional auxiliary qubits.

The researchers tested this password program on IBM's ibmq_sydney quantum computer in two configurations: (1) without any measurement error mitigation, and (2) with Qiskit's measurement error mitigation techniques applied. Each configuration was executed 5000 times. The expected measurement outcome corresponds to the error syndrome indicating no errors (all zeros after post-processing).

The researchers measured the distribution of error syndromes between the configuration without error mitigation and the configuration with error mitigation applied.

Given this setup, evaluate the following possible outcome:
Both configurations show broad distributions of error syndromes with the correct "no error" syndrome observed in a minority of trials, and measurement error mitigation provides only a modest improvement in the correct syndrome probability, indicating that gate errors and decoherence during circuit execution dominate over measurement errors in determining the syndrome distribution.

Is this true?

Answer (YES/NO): NO